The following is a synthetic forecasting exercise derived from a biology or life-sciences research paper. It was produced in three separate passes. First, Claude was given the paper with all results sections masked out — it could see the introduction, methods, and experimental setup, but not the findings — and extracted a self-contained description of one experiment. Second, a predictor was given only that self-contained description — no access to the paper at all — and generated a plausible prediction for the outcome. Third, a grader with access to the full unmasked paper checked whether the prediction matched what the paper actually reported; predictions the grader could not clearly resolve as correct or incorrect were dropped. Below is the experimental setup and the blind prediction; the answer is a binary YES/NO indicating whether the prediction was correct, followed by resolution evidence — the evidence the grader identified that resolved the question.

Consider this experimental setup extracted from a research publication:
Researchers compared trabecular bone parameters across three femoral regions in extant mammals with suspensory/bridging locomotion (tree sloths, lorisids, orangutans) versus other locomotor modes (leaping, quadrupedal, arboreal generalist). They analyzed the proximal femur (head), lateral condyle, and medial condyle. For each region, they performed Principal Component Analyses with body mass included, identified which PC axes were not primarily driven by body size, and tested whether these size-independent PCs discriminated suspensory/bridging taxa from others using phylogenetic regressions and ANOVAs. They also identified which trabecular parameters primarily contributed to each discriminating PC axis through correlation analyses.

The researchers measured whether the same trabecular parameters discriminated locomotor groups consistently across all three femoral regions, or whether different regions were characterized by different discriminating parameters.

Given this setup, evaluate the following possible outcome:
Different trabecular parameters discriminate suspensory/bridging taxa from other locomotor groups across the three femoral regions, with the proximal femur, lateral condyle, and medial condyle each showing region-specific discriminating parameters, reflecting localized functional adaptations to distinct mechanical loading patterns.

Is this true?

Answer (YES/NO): NO